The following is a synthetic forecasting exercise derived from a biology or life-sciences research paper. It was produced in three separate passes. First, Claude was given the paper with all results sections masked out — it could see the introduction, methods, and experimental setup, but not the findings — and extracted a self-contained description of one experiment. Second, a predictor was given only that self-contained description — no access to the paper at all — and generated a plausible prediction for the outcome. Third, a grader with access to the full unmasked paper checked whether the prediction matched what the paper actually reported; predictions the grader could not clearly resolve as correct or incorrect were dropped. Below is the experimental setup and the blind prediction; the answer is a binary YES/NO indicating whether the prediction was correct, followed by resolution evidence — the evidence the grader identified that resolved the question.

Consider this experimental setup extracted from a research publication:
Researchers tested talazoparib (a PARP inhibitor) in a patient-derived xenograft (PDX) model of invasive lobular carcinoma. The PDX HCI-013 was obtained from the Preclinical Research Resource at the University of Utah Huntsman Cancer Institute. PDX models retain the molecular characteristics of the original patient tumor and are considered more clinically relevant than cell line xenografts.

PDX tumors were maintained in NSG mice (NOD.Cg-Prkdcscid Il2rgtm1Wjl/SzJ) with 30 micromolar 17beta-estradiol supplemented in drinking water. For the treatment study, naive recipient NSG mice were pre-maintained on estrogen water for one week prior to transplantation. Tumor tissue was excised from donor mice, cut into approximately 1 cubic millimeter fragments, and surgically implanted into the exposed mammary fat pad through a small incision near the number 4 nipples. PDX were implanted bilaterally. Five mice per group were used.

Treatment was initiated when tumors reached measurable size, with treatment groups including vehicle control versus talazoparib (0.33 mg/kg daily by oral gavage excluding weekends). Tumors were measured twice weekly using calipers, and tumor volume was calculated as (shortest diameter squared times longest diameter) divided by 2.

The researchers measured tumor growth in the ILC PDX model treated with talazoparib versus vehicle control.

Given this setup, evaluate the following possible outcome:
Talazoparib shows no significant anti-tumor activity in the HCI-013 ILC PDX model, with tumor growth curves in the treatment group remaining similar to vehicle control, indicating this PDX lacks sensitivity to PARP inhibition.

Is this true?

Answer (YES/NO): YES